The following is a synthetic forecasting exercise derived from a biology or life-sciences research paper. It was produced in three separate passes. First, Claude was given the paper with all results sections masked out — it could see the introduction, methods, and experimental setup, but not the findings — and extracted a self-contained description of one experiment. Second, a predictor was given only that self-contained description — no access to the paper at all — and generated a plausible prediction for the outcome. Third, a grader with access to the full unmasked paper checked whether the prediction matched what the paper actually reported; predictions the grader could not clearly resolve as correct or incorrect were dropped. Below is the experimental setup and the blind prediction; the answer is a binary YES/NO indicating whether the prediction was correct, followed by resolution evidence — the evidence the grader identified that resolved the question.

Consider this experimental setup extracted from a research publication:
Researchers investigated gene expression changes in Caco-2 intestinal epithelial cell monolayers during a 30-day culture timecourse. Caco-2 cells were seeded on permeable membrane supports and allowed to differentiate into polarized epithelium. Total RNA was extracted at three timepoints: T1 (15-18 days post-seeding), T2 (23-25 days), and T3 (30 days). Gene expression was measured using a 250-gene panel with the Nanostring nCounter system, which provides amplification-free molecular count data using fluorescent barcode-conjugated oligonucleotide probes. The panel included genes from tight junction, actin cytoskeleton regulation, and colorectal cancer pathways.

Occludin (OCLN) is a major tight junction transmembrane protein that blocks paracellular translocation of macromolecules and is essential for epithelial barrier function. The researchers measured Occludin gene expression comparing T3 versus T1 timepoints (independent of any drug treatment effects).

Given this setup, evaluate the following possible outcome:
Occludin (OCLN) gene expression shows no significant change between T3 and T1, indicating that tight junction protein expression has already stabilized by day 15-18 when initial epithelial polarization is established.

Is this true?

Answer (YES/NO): NO